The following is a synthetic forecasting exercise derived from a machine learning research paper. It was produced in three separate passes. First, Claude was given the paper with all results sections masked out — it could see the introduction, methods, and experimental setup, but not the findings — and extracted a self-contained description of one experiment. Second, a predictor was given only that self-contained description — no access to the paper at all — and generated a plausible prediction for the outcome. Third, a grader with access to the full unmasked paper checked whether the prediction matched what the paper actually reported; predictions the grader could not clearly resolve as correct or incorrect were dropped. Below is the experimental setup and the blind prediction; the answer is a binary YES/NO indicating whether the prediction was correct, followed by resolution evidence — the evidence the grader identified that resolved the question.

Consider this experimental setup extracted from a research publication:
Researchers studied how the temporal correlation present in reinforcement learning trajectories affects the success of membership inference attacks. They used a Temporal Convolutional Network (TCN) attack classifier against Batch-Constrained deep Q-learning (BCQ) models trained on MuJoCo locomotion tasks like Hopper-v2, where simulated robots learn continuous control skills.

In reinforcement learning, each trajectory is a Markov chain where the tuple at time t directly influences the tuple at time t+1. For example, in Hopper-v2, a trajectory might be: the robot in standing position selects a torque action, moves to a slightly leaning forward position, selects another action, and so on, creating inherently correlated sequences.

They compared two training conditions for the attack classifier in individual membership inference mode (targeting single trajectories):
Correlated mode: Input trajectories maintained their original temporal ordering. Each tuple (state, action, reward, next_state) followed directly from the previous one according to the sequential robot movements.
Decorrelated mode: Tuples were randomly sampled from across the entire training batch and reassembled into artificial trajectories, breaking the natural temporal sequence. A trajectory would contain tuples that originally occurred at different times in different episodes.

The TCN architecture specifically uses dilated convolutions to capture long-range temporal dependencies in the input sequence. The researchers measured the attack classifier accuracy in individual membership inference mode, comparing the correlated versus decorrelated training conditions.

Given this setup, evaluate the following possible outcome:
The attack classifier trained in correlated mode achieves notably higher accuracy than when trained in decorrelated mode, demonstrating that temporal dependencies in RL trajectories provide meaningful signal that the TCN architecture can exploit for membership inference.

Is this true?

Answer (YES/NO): YES